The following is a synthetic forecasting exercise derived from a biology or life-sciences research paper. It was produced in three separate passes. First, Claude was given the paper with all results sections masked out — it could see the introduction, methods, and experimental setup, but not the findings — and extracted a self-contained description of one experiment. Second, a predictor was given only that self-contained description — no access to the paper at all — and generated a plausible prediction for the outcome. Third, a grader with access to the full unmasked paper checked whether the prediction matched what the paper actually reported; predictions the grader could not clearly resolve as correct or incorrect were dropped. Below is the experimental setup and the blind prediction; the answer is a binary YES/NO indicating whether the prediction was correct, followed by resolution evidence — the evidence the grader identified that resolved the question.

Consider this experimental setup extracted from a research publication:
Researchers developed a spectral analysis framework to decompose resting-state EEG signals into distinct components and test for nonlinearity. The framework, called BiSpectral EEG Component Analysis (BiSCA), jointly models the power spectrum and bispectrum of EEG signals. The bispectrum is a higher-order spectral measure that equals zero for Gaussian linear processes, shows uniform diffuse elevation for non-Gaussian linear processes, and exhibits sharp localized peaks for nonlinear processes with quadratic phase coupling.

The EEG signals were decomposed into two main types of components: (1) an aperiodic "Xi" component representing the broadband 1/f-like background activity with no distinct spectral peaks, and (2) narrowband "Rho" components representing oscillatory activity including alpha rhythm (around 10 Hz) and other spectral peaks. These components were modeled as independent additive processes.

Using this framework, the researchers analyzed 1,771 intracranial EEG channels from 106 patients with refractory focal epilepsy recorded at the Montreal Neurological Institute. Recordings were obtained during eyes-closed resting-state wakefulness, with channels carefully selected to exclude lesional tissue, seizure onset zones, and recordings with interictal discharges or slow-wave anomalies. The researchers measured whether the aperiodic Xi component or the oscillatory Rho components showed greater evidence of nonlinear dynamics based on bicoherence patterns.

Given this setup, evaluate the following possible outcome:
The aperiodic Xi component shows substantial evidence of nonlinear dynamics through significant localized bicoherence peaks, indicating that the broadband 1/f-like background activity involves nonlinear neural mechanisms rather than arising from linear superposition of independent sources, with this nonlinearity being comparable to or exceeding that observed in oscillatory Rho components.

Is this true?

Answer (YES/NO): NO